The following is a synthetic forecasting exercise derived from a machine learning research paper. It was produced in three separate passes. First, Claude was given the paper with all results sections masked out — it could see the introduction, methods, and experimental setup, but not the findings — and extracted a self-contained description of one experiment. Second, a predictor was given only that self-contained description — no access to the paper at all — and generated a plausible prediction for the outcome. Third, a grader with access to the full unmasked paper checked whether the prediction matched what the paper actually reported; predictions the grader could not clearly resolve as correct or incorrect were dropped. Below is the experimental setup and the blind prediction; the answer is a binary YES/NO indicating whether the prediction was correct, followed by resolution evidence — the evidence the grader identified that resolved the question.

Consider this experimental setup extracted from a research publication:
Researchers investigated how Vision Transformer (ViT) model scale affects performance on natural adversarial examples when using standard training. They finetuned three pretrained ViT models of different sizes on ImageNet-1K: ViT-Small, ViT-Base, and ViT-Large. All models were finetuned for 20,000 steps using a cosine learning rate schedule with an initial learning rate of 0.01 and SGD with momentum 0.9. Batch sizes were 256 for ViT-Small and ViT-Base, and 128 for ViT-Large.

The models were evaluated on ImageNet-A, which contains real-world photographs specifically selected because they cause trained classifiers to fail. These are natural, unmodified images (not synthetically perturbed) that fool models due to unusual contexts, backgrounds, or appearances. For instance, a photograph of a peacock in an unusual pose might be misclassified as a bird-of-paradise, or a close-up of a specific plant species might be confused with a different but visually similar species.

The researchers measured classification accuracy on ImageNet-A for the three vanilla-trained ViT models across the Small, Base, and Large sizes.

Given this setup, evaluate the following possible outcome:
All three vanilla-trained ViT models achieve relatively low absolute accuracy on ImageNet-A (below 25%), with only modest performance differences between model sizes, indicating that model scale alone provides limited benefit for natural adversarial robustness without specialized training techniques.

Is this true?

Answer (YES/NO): NO